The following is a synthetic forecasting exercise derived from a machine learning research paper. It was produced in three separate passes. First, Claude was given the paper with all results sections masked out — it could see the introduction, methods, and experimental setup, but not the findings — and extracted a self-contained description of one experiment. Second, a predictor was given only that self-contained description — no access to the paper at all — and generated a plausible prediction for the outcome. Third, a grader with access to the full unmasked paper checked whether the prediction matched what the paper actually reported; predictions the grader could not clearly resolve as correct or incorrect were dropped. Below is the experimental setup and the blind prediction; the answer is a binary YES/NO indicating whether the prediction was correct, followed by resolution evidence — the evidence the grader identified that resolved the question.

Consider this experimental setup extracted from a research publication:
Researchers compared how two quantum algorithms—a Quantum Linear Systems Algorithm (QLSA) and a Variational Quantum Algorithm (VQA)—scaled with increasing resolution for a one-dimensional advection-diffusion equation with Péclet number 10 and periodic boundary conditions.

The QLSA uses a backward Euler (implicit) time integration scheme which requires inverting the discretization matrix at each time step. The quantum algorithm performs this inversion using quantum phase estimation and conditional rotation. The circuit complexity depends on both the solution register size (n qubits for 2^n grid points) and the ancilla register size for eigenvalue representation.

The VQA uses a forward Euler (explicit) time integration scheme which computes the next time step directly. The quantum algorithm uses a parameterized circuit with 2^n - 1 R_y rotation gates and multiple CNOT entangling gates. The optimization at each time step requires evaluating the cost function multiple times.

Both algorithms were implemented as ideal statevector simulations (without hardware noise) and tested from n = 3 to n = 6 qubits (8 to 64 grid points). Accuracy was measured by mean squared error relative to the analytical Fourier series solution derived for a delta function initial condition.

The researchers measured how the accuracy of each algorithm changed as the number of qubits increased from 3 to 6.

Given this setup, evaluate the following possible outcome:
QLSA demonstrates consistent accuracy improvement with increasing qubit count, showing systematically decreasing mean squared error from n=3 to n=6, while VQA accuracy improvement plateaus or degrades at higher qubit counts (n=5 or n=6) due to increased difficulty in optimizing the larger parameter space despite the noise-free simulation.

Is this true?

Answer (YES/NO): YES